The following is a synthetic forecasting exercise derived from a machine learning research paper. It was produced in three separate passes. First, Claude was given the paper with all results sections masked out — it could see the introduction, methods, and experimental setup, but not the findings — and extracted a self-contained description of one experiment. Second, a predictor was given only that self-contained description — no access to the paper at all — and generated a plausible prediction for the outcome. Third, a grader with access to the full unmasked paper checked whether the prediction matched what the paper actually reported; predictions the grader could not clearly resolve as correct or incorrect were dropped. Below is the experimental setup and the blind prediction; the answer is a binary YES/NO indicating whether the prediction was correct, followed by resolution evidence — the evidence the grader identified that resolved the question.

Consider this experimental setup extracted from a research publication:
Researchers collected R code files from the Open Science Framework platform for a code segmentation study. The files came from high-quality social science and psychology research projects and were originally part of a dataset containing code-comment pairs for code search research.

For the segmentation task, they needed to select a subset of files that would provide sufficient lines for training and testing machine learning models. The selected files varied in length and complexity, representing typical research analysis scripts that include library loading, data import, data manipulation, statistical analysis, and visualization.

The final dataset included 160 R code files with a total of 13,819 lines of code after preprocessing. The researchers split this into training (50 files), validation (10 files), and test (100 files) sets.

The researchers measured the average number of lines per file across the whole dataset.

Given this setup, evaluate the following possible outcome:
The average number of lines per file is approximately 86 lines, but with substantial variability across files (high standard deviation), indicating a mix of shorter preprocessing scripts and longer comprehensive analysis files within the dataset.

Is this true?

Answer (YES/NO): NO